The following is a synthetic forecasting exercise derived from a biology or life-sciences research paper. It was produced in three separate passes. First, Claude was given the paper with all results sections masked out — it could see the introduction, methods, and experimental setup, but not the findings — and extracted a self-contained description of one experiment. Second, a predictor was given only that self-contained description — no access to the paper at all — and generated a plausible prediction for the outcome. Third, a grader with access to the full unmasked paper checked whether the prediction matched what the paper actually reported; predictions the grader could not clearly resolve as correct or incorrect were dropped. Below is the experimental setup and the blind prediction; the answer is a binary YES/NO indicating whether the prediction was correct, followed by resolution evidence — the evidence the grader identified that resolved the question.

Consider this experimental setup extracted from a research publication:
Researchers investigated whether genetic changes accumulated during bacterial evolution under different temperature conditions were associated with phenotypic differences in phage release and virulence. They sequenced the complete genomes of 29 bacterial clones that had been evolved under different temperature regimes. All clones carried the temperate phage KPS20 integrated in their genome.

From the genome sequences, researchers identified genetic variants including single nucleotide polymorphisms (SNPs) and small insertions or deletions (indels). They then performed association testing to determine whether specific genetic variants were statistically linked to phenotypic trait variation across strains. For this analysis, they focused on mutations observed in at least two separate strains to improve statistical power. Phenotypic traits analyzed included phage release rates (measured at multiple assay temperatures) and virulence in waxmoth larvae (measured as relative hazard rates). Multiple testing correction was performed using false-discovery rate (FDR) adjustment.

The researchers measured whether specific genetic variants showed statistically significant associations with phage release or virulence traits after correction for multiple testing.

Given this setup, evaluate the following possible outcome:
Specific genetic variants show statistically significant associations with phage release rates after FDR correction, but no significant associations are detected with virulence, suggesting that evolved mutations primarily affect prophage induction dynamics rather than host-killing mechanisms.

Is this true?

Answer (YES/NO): NO